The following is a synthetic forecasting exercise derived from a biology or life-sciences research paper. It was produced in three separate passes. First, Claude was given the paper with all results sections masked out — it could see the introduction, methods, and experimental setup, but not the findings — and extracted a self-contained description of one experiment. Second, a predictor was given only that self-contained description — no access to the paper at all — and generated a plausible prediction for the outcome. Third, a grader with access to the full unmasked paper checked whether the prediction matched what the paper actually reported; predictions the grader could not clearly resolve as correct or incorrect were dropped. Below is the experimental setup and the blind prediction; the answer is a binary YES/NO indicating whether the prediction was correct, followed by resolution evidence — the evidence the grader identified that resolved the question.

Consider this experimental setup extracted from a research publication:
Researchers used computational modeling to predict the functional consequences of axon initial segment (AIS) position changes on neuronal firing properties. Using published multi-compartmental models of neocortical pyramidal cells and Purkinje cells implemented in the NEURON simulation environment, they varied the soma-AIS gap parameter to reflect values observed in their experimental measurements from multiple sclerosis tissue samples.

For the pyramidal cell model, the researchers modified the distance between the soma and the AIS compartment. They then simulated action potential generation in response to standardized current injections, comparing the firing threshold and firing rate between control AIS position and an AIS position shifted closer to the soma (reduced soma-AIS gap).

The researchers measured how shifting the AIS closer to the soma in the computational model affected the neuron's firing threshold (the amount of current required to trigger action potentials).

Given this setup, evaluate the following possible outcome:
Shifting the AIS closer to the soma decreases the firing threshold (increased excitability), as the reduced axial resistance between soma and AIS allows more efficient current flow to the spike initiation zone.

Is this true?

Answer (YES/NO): NO